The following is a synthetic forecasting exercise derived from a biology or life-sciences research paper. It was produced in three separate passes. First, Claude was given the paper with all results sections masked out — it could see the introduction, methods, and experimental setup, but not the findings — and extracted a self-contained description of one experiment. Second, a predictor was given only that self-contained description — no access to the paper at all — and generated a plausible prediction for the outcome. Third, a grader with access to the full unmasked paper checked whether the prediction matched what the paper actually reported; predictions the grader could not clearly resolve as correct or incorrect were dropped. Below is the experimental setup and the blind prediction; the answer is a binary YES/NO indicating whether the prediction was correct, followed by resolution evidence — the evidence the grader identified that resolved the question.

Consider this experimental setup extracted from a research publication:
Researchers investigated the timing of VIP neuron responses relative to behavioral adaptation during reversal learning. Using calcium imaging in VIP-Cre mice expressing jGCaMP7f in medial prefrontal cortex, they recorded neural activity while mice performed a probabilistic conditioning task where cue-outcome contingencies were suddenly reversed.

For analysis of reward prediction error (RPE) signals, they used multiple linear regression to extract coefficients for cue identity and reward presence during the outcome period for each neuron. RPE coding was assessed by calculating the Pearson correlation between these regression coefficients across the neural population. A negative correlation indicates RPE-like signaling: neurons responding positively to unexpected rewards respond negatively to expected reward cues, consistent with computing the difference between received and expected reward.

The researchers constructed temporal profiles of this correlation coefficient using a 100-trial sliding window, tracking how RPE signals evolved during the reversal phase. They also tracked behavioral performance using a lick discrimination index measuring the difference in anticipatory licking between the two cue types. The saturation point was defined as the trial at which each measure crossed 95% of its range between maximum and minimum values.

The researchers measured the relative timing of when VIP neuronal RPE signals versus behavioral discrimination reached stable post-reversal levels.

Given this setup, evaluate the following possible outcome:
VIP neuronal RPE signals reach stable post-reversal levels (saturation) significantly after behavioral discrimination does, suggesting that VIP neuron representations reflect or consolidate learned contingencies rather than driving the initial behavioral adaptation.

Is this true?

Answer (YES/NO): NO